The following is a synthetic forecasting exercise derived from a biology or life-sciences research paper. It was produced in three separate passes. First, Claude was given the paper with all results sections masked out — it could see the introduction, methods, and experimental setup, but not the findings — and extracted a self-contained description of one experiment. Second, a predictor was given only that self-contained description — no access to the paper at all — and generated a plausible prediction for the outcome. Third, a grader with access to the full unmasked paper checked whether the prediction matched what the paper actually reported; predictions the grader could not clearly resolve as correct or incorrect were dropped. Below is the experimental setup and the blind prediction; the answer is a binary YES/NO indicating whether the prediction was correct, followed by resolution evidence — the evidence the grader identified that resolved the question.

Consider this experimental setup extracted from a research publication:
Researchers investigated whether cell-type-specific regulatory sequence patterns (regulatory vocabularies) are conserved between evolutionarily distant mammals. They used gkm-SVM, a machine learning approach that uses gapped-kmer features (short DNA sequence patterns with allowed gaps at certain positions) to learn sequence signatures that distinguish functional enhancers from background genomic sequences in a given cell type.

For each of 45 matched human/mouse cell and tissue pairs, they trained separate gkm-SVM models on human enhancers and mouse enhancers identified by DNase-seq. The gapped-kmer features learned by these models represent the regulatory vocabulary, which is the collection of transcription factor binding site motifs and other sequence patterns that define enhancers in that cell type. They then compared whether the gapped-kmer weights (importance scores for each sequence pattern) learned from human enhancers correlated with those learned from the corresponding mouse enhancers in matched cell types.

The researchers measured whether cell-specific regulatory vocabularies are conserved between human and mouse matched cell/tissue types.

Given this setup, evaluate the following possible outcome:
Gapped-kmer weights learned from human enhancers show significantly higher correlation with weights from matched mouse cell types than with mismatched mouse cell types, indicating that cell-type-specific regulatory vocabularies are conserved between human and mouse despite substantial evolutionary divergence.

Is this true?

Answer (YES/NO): YES